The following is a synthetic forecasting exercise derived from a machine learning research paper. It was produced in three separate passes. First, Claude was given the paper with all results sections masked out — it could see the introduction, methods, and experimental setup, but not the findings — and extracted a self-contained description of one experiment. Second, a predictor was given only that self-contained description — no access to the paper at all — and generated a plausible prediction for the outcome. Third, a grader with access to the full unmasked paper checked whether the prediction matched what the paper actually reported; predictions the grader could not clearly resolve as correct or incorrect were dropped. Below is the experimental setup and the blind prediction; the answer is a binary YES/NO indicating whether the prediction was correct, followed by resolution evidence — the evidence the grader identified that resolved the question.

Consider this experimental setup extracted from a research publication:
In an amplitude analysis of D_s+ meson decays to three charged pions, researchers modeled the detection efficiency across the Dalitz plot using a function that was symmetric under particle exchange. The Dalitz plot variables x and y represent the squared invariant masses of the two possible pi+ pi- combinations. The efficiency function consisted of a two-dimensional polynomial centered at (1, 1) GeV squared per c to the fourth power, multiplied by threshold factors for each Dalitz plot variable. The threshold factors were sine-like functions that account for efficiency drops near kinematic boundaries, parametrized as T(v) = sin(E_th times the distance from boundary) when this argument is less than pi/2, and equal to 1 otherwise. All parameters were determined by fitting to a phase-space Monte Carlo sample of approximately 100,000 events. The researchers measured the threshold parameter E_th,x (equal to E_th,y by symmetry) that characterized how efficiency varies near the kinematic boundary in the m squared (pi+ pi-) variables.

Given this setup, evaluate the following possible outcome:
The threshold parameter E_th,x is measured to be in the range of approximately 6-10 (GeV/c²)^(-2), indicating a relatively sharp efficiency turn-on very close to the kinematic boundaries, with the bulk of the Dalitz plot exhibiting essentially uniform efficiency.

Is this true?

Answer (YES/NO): NO